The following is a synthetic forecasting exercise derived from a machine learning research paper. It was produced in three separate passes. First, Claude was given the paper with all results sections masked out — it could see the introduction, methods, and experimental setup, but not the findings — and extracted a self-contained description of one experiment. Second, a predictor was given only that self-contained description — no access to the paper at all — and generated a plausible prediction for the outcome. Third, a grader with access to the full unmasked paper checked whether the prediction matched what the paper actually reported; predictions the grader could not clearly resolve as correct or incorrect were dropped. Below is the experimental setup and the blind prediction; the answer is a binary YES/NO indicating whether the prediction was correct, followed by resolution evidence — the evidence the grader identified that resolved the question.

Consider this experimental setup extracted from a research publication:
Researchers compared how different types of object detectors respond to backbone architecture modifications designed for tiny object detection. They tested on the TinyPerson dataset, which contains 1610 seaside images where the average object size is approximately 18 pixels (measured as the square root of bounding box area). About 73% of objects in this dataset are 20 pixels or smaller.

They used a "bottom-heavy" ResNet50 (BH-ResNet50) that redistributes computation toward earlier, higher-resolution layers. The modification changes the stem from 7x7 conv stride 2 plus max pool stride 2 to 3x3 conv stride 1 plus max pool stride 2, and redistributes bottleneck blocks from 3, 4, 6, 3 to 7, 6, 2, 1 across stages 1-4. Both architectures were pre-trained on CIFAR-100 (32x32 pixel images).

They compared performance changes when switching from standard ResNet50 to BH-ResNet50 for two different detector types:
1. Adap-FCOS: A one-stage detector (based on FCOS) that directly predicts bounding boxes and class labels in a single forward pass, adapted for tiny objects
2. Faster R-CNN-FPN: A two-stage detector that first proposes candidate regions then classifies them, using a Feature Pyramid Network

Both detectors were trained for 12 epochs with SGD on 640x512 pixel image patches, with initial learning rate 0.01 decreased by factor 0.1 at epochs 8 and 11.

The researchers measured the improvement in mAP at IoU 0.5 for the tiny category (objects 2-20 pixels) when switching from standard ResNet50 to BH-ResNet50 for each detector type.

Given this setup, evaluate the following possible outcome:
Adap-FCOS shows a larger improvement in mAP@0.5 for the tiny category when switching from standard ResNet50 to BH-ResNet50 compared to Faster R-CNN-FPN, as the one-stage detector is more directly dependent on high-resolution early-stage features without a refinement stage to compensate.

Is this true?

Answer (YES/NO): YES